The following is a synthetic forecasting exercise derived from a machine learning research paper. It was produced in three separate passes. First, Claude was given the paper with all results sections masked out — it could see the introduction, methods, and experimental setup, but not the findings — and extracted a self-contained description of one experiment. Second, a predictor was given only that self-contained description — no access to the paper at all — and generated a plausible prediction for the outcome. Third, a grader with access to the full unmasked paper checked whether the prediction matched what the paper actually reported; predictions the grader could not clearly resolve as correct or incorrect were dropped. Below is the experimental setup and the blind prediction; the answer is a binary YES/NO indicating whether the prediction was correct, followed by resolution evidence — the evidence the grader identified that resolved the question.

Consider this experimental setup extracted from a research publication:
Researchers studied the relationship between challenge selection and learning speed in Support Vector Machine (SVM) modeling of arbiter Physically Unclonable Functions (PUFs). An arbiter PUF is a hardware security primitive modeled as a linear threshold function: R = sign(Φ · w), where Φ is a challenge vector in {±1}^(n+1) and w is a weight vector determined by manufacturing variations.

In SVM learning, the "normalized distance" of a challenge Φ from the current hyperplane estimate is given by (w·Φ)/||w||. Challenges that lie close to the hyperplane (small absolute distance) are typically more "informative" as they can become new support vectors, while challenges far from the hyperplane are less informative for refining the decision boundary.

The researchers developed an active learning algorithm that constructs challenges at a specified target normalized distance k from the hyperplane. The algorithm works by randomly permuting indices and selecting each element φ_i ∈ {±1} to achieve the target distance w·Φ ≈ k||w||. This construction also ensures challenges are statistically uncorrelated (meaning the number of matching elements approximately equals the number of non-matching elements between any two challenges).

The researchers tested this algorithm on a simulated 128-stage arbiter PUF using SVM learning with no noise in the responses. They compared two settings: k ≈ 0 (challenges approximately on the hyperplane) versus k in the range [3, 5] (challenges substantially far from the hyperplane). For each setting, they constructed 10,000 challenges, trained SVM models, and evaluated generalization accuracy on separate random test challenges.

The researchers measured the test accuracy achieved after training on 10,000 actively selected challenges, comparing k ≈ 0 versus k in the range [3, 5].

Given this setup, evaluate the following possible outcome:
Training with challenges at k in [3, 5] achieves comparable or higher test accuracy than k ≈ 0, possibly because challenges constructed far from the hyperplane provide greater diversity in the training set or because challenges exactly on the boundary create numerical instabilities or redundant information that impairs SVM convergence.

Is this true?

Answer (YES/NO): NO